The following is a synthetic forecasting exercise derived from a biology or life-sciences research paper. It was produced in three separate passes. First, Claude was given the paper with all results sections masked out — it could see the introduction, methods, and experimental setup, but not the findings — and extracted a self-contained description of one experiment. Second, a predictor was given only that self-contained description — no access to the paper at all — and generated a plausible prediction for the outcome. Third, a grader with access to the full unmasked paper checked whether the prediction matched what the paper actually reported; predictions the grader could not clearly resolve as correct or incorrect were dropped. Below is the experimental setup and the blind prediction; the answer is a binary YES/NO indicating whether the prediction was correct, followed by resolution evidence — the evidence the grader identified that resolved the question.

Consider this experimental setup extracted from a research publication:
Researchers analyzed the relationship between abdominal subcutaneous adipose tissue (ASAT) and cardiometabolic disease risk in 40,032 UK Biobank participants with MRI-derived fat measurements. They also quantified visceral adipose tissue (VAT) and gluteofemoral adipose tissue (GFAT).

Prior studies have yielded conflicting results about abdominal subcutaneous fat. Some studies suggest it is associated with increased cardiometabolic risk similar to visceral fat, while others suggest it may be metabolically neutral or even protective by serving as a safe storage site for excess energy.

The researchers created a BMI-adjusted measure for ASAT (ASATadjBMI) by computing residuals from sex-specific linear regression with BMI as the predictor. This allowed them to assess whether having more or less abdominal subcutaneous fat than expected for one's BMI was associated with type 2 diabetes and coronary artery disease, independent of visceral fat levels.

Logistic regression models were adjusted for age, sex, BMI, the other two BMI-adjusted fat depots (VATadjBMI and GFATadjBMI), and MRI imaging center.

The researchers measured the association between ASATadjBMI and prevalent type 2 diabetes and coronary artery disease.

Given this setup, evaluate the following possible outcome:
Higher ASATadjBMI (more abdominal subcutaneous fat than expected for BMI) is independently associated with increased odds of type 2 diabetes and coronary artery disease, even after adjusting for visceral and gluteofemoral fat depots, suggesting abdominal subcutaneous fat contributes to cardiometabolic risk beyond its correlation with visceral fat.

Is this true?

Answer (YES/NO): NO